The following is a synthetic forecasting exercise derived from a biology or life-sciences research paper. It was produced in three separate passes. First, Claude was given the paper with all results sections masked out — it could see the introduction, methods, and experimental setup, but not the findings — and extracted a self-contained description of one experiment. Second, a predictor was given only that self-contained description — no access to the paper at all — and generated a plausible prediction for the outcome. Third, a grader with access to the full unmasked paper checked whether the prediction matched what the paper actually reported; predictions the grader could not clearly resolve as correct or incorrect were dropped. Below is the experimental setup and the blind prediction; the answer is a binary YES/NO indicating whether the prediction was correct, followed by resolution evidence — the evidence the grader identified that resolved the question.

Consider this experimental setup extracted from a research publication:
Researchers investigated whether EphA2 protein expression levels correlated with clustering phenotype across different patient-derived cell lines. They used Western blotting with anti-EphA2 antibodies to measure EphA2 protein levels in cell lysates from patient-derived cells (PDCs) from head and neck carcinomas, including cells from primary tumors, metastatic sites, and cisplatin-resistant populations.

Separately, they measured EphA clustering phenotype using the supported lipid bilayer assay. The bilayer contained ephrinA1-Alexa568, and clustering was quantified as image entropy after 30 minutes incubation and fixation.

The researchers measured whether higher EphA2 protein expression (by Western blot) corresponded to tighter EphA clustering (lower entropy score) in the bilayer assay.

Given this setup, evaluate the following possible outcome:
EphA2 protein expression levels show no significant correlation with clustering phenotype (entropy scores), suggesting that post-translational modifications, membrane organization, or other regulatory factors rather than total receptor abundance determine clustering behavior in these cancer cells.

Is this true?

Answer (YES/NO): NO